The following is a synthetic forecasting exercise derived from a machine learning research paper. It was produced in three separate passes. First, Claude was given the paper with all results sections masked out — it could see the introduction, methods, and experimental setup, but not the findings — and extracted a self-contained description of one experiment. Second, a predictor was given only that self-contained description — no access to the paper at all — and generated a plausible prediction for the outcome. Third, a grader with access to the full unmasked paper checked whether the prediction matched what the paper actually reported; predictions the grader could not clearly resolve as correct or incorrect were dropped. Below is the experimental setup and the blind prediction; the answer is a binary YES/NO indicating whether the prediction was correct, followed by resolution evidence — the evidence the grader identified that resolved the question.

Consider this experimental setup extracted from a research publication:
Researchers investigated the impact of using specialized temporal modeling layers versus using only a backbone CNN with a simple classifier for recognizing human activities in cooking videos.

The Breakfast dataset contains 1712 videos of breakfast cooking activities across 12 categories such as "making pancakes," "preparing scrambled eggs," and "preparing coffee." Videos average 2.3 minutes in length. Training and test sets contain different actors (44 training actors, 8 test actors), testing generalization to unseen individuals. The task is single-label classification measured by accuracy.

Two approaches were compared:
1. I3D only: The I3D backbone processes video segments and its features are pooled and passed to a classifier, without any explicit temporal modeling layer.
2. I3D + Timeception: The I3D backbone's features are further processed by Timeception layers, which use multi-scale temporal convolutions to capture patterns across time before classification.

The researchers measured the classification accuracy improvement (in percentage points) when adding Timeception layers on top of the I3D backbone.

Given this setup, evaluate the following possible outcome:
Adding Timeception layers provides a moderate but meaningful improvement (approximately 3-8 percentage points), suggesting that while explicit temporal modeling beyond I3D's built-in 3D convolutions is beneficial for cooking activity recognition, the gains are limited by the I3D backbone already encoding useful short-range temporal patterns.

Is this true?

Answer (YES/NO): NO